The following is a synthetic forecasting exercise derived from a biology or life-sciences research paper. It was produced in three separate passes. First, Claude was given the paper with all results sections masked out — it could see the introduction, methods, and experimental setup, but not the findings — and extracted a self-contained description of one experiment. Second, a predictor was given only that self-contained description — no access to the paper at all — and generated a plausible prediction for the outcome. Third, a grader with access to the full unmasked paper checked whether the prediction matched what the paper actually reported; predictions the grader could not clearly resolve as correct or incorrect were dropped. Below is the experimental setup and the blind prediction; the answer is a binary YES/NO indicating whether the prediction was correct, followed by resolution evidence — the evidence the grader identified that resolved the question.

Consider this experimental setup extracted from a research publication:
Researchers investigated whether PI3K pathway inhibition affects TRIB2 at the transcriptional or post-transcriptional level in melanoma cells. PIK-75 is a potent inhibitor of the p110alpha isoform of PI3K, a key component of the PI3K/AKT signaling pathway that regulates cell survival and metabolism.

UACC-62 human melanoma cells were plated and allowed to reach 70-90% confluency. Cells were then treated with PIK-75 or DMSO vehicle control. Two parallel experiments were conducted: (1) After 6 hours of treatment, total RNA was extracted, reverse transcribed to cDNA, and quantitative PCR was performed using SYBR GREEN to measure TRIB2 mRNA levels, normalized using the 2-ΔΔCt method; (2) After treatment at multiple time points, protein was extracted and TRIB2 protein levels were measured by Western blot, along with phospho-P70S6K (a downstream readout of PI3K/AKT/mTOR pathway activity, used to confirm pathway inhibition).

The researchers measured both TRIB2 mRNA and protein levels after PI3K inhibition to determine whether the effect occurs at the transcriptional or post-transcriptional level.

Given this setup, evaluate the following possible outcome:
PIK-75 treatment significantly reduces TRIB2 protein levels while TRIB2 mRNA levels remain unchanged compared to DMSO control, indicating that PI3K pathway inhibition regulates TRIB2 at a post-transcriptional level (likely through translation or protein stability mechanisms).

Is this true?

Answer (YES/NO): NO